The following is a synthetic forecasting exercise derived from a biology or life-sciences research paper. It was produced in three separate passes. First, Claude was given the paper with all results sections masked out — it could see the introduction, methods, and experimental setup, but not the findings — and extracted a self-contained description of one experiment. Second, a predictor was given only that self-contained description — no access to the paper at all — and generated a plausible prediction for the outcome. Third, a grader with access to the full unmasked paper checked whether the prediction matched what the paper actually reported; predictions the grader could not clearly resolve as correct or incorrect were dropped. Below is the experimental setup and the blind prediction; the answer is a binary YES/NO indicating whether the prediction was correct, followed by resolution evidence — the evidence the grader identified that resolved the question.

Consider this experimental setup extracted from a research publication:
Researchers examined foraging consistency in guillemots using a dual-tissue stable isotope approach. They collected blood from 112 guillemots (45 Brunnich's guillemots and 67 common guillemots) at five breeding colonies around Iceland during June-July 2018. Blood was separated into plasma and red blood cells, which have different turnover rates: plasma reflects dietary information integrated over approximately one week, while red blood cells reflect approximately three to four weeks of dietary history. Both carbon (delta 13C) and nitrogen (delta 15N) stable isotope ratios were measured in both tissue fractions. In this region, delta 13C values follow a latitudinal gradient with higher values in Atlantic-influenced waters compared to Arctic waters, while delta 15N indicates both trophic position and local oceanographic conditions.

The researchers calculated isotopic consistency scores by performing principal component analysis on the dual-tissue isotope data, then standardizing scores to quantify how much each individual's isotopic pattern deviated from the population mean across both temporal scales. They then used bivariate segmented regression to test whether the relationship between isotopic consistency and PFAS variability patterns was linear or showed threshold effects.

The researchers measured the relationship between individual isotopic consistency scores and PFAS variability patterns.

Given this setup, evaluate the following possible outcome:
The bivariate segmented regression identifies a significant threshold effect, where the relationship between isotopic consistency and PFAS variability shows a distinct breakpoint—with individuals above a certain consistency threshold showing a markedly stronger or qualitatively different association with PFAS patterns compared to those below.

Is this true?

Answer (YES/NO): YES